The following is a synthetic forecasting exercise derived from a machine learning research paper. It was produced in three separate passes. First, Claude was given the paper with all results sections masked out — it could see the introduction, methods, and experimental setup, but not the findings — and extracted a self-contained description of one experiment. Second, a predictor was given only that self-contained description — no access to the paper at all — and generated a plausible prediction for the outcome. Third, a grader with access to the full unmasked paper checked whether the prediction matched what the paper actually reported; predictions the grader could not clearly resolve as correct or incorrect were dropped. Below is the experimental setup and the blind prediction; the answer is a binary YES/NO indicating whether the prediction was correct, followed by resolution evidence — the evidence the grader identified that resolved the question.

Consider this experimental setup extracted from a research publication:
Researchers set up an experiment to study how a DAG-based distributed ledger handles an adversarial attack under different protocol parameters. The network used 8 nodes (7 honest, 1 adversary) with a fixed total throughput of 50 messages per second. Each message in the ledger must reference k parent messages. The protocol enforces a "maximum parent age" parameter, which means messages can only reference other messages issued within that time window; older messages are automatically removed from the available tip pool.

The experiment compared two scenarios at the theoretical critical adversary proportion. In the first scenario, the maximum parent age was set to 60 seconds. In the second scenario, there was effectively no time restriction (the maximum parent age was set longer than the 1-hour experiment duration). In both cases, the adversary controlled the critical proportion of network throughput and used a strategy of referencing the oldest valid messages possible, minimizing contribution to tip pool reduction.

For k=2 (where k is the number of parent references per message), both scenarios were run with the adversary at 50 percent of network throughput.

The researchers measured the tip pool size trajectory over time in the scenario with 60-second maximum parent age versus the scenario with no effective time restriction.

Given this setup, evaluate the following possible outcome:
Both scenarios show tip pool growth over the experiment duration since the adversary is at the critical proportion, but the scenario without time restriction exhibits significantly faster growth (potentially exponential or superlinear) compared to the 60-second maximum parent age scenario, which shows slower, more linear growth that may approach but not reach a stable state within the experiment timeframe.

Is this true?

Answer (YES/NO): NO